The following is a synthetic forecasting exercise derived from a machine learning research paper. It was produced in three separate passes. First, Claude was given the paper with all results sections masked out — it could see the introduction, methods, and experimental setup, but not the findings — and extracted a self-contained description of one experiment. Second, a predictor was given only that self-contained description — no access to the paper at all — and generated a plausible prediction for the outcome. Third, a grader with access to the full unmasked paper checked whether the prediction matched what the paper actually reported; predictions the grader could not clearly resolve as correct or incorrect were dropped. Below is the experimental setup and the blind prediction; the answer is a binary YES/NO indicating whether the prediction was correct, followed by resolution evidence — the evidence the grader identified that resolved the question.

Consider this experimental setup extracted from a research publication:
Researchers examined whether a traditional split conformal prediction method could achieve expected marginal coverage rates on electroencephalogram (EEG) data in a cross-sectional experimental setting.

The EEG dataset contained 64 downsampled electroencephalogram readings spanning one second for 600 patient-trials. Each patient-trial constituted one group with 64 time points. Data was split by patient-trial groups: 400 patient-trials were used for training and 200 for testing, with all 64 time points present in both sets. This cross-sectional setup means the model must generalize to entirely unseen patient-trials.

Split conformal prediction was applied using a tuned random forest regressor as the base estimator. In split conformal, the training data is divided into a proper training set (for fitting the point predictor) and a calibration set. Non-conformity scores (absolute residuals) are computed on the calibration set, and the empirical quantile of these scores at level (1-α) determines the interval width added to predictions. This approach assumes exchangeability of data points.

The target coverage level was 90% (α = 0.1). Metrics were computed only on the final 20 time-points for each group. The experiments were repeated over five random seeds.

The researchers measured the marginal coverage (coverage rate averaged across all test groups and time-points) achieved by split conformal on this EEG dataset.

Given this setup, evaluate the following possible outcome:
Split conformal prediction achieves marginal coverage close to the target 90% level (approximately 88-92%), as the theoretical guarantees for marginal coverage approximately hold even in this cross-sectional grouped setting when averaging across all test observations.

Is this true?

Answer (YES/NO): YES